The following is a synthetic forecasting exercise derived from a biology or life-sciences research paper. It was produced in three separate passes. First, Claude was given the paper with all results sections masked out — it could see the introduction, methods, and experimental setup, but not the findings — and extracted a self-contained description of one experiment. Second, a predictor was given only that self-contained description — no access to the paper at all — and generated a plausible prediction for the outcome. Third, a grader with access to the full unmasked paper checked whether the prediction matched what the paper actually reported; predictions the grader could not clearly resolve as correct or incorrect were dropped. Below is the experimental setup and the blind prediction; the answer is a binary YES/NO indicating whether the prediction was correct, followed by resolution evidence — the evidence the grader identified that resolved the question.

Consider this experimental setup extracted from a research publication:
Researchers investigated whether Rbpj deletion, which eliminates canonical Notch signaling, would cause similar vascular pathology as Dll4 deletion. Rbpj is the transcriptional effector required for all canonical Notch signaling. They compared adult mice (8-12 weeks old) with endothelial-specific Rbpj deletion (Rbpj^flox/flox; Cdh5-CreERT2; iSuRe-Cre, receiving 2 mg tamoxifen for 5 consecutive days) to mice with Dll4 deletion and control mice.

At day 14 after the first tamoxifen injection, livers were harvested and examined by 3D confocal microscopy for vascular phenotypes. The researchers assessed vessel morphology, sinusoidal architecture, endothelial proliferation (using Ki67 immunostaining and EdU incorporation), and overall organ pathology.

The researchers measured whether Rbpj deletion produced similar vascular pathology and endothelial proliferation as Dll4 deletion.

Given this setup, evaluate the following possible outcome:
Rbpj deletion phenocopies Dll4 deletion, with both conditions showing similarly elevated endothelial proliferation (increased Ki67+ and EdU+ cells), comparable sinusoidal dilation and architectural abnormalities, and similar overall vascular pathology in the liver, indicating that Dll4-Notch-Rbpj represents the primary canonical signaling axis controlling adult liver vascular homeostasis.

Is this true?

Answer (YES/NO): NO